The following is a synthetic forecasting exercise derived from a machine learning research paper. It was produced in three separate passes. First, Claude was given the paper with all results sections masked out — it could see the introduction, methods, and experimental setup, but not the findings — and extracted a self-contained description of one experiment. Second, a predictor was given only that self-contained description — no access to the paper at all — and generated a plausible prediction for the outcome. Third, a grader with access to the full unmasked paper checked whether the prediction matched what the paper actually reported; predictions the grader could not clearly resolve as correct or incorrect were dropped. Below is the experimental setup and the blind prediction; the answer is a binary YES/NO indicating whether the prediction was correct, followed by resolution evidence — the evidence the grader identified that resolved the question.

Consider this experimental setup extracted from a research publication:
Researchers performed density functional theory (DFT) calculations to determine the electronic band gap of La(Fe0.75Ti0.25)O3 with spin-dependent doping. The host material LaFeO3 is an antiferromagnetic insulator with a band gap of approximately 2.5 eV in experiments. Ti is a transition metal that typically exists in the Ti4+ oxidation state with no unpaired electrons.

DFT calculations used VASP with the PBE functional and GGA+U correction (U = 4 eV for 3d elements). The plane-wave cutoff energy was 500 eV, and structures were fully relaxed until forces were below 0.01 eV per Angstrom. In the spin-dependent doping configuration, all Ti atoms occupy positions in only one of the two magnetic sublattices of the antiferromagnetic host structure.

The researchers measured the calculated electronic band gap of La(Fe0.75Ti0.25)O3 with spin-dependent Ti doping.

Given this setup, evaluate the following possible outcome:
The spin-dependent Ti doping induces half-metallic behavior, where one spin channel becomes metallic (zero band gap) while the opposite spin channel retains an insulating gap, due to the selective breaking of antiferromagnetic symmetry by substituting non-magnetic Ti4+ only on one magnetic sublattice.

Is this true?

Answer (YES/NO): NO